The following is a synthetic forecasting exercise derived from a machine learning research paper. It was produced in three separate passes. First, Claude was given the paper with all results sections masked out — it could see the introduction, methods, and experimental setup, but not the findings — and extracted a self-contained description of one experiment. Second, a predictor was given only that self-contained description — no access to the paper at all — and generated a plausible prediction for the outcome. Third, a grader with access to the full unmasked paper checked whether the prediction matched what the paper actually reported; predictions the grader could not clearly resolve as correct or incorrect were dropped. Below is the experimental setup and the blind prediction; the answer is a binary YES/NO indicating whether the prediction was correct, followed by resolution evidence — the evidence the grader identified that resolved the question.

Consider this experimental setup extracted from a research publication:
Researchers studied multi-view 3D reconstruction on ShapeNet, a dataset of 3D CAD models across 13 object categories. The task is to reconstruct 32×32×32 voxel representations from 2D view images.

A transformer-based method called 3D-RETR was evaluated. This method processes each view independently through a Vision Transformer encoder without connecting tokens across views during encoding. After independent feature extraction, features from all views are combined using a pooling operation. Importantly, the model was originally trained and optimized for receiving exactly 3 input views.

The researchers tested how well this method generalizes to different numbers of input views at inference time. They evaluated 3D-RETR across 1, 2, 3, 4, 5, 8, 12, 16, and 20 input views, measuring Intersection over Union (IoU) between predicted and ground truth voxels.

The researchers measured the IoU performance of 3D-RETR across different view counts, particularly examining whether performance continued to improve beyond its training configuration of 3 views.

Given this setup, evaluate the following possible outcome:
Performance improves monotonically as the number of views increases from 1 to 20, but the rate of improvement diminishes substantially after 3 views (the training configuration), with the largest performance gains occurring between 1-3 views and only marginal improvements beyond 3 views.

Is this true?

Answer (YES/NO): YES